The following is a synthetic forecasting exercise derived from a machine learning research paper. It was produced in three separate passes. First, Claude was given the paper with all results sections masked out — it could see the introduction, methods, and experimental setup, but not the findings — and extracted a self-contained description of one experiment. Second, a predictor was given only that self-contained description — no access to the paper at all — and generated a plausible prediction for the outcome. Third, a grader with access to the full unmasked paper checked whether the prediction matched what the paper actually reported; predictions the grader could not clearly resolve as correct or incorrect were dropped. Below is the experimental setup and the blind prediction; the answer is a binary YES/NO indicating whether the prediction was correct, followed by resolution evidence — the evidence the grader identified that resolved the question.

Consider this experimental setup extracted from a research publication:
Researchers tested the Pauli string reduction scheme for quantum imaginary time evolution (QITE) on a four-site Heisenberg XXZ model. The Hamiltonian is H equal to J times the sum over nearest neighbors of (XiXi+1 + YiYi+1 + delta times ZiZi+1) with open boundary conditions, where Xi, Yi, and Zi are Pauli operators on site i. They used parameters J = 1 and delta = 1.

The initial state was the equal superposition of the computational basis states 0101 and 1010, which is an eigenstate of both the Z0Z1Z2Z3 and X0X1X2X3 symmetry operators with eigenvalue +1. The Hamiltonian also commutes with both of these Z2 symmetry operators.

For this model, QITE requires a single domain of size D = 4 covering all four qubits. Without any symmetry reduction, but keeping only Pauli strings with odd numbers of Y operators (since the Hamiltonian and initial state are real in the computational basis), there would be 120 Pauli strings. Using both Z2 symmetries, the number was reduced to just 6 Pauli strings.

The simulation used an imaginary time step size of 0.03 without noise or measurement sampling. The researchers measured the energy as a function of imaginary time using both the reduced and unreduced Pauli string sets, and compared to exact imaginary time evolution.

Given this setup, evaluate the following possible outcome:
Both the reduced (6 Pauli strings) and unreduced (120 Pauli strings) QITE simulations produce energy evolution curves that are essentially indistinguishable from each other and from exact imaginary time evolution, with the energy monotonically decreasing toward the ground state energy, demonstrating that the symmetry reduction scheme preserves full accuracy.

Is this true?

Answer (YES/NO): YES